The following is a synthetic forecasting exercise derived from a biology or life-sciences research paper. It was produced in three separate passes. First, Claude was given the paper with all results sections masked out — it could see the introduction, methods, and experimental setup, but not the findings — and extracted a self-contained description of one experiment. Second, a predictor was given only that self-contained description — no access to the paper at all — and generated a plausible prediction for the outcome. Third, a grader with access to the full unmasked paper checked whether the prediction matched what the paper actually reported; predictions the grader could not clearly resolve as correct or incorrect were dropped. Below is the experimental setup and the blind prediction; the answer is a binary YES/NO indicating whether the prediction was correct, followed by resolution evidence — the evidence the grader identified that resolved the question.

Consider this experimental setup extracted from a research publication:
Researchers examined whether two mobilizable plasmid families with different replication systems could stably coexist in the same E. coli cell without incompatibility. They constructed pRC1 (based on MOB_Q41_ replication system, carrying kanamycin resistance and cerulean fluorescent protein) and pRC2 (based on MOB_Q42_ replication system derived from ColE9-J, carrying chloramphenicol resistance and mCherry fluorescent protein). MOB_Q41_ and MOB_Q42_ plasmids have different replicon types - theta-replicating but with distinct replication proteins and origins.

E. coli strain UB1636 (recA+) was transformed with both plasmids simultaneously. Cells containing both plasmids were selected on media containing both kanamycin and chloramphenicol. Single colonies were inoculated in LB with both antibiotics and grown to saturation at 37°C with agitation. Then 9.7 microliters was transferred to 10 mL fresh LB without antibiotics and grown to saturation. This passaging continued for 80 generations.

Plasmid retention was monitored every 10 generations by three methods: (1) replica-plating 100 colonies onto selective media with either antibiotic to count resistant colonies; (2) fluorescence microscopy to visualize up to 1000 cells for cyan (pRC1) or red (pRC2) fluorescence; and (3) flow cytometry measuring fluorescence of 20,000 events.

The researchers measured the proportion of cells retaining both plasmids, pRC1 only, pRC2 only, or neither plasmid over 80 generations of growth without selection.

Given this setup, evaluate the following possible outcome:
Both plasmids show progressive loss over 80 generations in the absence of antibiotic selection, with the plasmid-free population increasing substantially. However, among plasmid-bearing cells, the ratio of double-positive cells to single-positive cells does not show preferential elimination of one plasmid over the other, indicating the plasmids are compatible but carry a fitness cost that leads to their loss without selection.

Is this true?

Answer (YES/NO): NO